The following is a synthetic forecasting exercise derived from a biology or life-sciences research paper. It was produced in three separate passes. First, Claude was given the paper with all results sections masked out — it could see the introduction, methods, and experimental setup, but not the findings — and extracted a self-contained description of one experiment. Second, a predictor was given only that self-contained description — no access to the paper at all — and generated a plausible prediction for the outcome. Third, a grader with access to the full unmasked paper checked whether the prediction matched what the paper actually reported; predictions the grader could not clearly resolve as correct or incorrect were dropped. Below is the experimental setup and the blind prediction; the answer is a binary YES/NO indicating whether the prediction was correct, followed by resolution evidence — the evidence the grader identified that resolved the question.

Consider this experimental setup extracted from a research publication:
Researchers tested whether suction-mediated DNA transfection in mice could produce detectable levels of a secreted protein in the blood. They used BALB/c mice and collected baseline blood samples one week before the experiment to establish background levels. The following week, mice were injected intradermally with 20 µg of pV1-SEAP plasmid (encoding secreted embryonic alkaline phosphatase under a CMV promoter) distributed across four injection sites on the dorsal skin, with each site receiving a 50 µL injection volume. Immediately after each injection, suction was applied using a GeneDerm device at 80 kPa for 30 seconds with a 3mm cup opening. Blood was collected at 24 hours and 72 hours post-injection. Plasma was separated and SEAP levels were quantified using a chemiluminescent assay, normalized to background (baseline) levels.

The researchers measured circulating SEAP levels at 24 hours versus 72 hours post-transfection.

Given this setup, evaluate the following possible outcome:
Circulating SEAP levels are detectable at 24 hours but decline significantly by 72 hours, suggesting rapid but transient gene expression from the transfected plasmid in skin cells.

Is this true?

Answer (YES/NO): YES